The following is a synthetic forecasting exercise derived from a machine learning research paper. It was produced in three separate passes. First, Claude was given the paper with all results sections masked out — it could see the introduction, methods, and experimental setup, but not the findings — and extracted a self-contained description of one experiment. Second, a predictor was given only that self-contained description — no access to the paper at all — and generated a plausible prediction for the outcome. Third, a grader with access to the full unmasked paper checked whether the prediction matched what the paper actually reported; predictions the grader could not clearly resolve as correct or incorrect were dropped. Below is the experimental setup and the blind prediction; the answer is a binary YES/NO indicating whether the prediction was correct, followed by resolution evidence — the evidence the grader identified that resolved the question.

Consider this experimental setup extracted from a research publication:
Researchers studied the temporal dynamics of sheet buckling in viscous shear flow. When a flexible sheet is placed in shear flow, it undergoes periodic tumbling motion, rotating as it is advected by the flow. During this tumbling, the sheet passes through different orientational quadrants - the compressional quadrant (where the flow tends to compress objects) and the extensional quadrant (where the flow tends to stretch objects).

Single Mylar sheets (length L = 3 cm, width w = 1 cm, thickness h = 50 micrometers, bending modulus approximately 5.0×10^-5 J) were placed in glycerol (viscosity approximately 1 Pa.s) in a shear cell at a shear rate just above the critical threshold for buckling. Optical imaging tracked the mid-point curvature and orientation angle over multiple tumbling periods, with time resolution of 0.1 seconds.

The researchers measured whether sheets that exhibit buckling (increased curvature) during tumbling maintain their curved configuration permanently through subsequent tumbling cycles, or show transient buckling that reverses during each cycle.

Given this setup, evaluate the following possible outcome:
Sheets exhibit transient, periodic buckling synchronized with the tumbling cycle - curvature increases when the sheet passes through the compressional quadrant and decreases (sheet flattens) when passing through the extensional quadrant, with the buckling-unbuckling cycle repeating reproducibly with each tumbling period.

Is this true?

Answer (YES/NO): YES